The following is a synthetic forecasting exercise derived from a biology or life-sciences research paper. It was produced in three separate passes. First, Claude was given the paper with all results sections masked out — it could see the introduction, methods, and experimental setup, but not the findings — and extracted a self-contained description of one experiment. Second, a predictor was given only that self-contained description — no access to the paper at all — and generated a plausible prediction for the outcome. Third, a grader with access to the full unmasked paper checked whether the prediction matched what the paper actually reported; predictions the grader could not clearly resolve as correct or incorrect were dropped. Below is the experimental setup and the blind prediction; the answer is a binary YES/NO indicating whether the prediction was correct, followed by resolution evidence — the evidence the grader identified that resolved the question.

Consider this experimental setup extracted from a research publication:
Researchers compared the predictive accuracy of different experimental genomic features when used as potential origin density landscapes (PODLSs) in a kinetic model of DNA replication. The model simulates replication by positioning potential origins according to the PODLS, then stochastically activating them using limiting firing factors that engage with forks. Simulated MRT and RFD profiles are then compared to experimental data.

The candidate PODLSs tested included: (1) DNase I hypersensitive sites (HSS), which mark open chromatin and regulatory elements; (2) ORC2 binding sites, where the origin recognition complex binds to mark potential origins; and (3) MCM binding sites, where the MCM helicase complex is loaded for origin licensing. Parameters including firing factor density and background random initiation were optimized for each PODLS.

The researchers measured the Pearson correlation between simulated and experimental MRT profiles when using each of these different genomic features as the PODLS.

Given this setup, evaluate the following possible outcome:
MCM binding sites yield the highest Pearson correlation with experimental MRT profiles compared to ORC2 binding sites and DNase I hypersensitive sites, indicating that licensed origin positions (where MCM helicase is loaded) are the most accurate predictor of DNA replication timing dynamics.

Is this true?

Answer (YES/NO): NO